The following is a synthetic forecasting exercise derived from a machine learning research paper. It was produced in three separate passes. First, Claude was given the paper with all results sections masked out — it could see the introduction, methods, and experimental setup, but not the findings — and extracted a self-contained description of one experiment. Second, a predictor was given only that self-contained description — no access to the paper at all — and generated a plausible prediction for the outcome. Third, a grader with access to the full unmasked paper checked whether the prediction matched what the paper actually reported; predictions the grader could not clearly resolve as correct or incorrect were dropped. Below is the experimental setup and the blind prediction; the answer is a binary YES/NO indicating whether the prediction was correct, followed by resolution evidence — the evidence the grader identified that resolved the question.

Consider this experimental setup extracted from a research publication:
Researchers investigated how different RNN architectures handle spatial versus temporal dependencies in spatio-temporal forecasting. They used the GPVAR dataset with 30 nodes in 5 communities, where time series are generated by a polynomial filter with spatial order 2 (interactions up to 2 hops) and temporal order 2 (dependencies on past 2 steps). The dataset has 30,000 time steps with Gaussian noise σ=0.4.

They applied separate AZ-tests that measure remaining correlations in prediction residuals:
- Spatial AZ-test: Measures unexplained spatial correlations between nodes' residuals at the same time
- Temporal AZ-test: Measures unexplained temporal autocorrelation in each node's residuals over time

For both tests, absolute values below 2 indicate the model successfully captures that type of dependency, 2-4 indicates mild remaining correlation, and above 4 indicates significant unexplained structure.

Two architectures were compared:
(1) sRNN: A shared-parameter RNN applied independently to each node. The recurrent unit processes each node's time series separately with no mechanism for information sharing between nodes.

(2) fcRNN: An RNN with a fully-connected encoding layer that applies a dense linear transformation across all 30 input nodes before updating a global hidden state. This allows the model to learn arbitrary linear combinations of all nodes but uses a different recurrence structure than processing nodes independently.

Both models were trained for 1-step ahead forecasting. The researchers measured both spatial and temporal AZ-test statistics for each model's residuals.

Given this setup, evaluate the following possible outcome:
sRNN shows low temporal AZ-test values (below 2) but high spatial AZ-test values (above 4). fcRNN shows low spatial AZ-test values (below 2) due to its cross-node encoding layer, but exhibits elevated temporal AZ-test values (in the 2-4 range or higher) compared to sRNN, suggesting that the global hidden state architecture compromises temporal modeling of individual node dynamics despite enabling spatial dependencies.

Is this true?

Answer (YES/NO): YES